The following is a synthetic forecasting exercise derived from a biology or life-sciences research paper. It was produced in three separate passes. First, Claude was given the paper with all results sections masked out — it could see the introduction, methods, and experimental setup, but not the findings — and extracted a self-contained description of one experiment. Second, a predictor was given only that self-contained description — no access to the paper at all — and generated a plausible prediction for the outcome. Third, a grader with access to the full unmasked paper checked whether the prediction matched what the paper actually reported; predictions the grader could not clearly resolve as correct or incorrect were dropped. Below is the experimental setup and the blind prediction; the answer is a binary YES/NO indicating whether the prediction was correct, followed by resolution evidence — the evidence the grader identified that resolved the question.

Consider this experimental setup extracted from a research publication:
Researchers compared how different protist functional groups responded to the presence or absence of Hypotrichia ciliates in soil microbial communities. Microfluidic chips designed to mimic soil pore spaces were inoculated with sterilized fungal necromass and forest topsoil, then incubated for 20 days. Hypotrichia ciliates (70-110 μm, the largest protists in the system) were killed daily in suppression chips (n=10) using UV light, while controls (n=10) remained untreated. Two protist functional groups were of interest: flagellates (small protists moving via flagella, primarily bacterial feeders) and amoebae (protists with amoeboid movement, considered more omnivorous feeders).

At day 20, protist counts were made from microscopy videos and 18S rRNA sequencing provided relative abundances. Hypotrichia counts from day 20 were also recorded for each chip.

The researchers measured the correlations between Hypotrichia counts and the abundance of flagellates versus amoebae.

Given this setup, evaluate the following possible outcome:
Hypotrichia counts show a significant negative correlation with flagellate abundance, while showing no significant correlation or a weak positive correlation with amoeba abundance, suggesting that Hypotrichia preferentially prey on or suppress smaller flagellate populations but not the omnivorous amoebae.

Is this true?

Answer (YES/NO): YES